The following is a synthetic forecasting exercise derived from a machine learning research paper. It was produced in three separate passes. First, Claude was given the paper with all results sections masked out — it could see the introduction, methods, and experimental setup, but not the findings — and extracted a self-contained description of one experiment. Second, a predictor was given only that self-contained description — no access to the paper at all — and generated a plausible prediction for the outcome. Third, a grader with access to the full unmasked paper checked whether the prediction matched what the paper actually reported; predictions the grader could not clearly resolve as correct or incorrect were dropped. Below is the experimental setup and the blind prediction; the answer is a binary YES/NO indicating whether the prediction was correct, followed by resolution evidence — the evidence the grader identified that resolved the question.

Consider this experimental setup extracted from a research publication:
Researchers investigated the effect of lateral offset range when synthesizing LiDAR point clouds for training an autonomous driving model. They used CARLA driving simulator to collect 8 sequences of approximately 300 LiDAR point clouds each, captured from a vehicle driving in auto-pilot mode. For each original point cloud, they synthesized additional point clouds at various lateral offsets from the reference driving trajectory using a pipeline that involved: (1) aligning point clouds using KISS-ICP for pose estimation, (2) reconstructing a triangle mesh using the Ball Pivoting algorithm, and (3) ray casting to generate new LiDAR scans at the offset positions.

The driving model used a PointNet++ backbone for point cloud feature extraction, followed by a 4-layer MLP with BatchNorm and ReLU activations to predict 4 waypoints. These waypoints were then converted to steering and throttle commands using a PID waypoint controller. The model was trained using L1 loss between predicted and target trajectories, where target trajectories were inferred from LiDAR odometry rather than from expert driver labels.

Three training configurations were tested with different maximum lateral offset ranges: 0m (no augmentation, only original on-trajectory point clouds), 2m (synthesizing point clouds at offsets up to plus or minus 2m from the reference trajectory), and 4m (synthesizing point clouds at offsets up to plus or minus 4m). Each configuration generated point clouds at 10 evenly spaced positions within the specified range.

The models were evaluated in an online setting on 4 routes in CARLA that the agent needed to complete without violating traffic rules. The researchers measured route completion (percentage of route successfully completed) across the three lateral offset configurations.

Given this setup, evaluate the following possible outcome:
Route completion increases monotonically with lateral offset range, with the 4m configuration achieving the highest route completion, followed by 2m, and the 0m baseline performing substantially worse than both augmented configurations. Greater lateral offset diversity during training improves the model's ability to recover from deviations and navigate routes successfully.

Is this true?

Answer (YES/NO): NO